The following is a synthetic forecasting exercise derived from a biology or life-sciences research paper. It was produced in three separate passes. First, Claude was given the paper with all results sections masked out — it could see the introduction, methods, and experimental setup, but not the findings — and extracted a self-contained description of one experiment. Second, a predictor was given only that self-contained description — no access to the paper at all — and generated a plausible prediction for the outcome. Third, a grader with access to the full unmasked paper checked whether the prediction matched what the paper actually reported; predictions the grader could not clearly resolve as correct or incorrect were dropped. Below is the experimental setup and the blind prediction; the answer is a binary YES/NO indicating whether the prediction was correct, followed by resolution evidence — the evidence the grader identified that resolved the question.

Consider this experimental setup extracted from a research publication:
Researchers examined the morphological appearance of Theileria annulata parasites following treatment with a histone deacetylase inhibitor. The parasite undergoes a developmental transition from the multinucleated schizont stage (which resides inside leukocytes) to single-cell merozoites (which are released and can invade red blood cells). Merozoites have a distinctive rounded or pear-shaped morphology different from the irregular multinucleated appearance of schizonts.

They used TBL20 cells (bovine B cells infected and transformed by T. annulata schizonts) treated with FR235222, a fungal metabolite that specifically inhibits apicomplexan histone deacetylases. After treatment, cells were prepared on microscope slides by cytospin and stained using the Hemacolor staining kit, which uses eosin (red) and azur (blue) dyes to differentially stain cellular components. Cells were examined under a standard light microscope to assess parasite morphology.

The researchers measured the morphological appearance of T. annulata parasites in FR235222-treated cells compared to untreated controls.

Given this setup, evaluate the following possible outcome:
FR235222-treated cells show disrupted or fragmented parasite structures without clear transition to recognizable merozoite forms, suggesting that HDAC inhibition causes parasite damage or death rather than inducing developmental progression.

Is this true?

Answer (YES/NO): NO